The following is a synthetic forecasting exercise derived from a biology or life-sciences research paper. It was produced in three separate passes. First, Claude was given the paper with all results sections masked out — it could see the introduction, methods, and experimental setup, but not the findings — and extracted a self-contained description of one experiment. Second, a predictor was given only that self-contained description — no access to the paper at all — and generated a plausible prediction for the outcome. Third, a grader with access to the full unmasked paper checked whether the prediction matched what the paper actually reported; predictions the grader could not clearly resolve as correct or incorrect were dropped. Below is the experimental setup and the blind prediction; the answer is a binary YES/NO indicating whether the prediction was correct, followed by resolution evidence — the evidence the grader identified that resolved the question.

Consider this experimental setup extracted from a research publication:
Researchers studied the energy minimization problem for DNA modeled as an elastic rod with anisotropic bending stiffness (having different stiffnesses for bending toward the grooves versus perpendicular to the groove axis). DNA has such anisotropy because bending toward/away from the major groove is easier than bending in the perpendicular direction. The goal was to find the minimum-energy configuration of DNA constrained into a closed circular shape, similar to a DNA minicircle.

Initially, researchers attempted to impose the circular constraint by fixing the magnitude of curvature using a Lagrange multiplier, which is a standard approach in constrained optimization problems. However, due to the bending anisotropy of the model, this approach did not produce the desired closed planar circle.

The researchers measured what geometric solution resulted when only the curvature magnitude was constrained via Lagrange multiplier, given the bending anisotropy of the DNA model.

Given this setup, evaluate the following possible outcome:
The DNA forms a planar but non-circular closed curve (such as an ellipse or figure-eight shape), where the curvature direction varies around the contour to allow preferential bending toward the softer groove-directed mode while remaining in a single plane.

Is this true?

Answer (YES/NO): NO